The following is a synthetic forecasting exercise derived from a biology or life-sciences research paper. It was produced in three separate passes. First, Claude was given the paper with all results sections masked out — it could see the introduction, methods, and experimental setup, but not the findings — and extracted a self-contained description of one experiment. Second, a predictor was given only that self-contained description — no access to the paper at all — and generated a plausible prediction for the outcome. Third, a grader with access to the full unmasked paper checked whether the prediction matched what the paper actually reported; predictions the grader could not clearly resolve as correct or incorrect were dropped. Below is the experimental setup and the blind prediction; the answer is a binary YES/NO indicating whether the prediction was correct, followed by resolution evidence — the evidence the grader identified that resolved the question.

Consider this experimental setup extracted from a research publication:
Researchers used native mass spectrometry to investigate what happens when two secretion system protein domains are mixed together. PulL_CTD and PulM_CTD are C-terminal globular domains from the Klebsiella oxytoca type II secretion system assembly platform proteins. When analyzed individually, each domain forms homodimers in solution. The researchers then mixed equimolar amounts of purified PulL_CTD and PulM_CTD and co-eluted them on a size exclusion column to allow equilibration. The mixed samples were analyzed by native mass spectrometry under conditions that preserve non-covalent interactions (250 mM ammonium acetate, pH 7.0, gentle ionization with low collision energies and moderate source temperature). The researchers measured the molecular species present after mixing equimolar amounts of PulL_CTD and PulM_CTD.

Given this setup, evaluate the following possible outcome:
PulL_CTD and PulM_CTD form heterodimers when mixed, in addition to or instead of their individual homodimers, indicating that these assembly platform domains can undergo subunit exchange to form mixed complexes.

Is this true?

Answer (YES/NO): YES